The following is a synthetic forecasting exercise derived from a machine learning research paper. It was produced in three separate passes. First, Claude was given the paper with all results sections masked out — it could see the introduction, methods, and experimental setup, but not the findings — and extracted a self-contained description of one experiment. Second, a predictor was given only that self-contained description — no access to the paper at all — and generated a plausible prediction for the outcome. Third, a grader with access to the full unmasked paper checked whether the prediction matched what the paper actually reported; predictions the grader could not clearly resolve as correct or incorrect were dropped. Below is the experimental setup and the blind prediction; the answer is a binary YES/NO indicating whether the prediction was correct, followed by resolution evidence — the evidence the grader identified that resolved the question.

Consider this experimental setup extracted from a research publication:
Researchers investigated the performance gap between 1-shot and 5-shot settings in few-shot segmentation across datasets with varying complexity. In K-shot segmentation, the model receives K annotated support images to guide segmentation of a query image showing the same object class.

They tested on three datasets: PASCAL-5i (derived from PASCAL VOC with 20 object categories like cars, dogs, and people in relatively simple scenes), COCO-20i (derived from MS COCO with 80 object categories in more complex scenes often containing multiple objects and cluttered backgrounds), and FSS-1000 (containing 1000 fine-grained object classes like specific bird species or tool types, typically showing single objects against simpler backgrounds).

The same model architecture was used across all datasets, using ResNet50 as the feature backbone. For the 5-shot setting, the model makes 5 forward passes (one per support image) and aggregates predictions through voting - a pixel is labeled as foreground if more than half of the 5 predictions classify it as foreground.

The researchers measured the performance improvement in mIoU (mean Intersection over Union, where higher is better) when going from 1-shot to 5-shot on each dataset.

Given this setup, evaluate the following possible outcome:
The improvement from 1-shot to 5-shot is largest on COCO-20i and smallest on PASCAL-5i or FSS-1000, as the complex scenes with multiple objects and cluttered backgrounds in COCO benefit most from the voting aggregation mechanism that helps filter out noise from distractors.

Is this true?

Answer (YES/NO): YES